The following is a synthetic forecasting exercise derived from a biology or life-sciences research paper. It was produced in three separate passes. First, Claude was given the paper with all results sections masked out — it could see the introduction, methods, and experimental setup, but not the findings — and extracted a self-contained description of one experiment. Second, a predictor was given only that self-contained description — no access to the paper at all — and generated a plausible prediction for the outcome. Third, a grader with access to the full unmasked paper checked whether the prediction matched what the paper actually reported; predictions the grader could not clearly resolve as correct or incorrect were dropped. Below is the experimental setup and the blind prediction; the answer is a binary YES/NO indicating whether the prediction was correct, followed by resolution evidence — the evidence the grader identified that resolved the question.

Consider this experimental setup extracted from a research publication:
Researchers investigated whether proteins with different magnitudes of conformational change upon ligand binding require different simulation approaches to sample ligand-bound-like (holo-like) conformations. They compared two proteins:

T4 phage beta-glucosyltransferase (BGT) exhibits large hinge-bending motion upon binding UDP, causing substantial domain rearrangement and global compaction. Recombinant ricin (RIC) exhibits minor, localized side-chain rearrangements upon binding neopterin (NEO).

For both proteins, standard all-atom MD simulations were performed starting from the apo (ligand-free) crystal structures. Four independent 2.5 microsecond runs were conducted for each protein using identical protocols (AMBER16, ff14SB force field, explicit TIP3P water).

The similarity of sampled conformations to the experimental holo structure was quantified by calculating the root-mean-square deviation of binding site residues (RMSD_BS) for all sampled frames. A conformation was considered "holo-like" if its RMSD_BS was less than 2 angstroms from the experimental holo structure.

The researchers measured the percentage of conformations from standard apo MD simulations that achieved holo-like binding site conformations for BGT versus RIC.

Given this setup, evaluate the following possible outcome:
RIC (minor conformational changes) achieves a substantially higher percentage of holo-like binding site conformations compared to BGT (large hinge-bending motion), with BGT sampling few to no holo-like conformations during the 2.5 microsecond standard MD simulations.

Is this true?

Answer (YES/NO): YES